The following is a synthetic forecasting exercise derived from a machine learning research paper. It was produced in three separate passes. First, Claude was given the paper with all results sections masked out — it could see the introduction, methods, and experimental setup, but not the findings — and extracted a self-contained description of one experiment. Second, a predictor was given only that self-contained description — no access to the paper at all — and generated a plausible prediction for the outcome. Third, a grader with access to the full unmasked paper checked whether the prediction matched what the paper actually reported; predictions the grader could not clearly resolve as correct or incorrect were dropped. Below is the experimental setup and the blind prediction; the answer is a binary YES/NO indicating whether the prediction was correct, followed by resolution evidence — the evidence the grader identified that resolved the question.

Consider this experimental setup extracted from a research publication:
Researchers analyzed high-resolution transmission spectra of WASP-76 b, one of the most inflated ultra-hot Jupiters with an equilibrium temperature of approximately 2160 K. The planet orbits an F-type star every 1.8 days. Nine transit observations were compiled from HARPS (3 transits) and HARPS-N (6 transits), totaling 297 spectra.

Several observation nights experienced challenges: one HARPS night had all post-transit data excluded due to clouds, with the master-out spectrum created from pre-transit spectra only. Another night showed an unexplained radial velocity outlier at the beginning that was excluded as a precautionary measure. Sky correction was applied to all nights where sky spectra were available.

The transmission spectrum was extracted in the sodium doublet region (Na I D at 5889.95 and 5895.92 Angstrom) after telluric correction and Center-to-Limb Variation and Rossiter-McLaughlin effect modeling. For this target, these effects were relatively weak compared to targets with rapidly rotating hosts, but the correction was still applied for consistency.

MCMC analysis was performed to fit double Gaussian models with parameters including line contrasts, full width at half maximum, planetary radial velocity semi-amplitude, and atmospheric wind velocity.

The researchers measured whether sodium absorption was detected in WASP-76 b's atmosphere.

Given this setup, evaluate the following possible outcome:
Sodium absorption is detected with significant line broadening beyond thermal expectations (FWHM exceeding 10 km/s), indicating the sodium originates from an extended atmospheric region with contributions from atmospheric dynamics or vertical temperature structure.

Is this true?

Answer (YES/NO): YES